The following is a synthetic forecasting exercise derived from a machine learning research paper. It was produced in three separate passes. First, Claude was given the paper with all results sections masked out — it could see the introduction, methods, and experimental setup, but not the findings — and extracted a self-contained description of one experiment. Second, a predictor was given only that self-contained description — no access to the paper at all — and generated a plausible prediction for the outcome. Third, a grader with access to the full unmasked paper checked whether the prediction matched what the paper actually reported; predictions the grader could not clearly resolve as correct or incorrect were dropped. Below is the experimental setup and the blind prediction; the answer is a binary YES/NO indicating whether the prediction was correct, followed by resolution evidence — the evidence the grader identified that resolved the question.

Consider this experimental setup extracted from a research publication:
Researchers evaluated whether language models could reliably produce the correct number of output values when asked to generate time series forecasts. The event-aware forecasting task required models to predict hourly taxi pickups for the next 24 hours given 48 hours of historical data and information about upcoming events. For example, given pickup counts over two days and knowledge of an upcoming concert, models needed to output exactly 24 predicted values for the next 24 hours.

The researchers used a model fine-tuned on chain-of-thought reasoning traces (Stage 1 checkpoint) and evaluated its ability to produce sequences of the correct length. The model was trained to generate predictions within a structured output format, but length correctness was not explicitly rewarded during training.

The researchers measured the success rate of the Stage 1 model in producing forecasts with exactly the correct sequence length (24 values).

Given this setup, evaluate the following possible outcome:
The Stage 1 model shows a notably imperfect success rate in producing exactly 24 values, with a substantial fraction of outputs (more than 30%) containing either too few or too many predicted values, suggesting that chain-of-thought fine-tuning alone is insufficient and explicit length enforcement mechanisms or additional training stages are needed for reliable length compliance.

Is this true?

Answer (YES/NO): YES